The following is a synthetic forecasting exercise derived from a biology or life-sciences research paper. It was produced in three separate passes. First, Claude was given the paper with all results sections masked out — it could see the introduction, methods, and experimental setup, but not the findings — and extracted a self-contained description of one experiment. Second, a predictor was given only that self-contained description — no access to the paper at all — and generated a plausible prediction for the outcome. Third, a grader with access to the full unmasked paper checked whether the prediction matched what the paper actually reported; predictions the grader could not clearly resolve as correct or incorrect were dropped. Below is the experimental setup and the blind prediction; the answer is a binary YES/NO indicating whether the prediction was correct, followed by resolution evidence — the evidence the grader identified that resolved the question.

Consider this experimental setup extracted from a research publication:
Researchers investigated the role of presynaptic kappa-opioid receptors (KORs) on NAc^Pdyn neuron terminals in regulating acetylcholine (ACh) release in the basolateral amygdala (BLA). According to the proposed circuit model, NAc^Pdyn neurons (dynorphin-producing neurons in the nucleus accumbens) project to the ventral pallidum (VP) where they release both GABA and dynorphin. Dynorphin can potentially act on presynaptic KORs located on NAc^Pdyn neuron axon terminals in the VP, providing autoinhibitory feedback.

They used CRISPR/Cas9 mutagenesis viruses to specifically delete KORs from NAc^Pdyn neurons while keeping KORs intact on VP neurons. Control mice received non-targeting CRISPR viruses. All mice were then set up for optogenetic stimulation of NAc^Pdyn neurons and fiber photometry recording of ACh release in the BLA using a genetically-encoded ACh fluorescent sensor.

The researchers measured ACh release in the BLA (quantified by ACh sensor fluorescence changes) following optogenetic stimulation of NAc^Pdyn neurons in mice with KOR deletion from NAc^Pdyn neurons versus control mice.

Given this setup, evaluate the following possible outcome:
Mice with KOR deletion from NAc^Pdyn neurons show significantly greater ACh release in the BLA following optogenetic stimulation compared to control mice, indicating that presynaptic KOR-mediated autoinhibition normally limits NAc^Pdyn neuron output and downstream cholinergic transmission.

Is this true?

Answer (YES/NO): NO